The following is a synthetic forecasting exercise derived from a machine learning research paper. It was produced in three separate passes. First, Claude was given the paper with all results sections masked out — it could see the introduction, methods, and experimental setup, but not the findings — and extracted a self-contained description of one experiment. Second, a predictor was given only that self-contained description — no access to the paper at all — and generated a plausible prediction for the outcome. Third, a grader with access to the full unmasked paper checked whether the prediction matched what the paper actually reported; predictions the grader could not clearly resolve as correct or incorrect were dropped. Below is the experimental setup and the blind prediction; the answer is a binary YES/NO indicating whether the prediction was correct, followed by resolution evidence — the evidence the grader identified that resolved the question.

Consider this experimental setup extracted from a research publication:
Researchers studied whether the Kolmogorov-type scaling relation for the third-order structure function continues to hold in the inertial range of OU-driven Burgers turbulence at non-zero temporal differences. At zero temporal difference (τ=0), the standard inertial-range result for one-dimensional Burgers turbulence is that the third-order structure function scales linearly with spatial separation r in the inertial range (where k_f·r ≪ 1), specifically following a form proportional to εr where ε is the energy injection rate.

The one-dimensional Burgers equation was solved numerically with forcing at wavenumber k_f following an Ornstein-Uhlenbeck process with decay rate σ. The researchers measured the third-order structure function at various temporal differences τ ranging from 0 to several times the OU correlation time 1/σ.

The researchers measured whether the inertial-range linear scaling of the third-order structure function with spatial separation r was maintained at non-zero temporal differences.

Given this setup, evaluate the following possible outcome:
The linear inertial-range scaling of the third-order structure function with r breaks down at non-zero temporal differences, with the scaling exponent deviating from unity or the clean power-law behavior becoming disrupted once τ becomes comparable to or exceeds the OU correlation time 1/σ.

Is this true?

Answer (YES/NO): NO